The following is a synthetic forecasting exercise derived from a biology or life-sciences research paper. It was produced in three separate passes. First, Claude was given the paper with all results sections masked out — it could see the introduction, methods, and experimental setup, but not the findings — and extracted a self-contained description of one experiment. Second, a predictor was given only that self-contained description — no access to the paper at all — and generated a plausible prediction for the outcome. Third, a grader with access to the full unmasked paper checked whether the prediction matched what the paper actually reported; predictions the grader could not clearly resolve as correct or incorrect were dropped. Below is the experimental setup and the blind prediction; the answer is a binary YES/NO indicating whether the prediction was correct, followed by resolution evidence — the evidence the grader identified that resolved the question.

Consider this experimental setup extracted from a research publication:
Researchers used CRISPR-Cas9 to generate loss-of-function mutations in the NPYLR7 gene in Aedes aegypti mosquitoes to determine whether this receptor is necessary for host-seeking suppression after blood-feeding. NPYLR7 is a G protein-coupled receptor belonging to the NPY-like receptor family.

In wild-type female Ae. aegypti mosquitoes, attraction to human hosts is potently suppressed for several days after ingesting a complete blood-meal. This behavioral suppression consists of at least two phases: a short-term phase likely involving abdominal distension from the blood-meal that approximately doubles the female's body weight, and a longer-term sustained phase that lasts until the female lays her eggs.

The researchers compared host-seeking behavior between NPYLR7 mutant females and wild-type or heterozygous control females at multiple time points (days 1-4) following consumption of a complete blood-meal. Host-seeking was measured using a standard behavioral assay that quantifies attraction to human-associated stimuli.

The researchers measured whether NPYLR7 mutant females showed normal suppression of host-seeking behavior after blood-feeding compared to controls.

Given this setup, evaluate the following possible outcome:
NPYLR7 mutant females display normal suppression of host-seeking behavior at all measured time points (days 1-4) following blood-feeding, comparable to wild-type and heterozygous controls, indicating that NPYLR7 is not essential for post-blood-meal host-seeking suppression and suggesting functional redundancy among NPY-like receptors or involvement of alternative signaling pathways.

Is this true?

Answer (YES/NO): NO